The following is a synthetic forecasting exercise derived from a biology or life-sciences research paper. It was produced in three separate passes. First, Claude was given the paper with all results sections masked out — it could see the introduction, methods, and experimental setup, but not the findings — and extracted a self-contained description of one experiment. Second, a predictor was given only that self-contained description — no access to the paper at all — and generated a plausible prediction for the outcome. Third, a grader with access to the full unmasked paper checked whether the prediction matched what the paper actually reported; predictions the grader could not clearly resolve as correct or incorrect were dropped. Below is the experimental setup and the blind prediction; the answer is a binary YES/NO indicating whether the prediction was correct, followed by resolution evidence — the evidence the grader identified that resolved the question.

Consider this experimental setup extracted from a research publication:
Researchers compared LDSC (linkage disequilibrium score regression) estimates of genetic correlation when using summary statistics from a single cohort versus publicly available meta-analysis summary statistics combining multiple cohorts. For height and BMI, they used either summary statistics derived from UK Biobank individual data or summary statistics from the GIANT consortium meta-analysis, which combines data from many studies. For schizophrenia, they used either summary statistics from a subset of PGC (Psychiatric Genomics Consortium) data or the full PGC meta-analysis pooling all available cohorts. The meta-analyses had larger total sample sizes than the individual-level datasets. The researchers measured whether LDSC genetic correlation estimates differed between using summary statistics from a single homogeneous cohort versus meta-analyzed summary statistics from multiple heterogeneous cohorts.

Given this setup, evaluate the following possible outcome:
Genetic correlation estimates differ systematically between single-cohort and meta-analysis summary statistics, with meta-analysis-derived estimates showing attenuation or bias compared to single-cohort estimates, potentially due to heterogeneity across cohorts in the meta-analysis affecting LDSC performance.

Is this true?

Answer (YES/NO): YES